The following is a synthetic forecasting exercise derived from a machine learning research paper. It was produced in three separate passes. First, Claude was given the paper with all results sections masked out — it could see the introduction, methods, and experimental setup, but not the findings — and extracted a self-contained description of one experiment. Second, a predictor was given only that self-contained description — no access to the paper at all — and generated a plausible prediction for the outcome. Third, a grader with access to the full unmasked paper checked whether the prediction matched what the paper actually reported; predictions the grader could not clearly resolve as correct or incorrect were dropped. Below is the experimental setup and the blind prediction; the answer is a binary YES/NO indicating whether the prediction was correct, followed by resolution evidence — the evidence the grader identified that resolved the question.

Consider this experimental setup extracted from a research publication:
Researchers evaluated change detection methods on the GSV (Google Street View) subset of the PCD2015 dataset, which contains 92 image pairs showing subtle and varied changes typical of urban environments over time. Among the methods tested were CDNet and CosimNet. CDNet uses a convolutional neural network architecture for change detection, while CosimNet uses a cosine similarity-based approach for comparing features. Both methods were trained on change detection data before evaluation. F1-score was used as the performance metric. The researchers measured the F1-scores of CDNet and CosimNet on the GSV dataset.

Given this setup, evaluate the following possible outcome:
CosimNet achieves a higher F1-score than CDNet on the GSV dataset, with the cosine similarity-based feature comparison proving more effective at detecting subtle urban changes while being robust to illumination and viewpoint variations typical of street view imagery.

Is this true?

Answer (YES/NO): YES